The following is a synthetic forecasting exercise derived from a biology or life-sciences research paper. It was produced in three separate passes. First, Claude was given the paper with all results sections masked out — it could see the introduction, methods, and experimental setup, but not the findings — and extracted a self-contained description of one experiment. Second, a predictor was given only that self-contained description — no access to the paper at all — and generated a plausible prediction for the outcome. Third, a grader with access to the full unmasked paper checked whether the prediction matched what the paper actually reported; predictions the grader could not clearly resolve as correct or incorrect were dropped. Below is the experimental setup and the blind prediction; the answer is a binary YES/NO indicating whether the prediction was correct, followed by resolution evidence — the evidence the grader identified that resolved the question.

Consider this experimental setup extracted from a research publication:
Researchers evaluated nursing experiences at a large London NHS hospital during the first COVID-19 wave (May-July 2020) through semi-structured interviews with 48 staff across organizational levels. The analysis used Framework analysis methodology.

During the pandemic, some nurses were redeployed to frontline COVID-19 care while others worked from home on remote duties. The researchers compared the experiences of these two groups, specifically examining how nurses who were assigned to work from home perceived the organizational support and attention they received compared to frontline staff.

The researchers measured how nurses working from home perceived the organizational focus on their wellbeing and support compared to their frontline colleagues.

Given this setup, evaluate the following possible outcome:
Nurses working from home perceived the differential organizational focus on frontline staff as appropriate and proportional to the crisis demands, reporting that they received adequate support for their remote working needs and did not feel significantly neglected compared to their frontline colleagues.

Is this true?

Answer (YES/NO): NO